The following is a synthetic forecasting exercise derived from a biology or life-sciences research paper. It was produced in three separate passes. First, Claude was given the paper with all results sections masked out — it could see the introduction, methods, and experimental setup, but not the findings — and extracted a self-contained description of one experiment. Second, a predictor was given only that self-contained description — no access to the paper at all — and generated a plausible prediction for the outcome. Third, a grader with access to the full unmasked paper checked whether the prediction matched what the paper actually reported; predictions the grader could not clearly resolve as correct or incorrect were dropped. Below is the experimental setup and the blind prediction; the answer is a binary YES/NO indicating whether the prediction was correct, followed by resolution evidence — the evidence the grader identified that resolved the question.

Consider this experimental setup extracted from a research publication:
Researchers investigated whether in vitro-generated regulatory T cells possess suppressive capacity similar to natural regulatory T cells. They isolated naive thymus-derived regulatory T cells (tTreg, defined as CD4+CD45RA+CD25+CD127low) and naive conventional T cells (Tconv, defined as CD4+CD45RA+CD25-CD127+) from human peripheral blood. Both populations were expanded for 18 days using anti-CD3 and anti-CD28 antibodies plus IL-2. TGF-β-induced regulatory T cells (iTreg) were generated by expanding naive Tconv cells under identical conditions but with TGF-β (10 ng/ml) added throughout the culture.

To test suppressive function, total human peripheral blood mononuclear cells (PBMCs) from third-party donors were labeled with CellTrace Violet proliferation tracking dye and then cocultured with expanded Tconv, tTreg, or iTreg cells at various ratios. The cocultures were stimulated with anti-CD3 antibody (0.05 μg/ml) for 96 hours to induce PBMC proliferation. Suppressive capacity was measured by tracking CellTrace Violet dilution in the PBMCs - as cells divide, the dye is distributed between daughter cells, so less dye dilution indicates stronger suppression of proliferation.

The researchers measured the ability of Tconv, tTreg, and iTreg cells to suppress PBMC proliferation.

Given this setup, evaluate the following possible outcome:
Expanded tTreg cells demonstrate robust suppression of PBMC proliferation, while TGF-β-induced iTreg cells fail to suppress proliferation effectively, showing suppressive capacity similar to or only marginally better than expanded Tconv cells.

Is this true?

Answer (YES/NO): NO